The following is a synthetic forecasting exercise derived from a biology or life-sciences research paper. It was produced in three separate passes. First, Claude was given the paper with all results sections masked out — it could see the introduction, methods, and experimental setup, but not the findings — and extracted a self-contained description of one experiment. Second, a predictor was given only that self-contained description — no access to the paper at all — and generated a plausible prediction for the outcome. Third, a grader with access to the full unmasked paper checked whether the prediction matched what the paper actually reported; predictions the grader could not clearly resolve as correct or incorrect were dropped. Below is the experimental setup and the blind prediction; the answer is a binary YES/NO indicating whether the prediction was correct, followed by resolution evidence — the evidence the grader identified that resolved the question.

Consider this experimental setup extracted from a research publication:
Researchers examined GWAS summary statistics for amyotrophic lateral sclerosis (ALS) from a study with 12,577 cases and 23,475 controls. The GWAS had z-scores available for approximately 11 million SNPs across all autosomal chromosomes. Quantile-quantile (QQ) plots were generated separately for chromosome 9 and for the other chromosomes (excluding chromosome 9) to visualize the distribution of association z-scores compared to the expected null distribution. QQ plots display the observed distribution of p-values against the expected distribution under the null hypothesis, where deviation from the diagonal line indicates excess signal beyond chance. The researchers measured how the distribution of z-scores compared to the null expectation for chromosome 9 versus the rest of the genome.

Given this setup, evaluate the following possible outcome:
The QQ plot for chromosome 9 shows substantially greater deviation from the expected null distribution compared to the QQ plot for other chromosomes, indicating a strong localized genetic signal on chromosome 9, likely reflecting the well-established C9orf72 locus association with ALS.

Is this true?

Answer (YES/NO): YES